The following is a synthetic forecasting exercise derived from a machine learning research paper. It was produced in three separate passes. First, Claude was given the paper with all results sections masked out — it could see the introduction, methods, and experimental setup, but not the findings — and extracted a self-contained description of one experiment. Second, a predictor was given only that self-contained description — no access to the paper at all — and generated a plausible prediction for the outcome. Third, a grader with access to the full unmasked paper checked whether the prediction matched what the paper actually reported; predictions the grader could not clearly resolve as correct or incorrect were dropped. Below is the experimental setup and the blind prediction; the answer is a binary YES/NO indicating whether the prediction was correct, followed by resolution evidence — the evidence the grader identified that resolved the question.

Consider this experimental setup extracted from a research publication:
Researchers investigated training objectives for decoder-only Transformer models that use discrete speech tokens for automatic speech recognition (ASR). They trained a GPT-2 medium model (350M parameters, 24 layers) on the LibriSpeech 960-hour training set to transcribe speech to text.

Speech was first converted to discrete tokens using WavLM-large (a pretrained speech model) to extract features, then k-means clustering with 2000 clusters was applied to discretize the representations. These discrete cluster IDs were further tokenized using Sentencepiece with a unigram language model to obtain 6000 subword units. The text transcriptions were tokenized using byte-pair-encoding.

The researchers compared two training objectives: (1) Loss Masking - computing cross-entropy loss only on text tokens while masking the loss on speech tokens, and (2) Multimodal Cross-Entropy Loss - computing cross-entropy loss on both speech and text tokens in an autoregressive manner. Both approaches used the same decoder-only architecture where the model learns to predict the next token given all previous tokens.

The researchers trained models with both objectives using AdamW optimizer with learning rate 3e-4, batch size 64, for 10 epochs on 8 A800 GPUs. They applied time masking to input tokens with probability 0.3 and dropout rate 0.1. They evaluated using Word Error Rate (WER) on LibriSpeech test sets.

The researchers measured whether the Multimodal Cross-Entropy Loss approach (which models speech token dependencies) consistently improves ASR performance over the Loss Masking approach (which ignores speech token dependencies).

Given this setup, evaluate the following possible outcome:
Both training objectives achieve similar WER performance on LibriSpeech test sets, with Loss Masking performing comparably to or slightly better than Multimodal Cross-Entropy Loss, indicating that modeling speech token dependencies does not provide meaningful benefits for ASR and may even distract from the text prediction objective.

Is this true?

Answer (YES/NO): YES